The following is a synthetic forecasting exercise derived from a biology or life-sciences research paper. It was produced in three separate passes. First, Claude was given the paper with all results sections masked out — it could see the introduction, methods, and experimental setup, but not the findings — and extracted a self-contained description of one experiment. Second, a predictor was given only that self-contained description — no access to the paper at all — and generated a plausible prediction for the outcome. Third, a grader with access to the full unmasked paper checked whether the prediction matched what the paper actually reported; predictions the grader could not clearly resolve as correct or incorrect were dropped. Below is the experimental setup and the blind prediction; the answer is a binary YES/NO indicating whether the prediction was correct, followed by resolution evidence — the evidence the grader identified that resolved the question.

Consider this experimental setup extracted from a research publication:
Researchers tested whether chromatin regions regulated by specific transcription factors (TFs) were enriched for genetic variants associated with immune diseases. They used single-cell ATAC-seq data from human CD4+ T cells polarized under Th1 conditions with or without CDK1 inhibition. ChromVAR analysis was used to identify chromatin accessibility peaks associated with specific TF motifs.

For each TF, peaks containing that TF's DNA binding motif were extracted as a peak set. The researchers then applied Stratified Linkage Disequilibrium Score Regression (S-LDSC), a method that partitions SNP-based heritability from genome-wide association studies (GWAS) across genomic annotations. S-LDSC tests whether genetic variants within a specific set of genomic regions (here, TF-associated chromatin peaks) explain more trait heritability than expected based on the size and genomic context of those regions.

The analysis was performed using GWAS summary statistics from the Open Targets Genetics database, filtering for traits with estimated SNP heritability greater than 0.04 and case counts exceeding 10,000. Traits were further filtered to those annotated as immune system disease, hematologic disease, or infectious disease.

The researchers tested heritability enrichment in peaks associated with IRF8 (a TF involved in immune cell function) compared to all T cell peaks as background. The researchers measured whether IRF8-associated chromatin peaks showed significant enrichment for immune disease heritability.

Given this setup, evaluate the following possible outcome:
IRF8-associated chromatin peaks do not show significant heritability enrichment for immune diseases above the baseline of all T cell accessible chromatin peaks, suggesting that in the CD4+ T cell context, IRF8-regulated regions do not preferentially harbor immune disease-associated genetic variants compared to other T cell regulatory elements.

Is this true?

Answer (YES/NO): NO